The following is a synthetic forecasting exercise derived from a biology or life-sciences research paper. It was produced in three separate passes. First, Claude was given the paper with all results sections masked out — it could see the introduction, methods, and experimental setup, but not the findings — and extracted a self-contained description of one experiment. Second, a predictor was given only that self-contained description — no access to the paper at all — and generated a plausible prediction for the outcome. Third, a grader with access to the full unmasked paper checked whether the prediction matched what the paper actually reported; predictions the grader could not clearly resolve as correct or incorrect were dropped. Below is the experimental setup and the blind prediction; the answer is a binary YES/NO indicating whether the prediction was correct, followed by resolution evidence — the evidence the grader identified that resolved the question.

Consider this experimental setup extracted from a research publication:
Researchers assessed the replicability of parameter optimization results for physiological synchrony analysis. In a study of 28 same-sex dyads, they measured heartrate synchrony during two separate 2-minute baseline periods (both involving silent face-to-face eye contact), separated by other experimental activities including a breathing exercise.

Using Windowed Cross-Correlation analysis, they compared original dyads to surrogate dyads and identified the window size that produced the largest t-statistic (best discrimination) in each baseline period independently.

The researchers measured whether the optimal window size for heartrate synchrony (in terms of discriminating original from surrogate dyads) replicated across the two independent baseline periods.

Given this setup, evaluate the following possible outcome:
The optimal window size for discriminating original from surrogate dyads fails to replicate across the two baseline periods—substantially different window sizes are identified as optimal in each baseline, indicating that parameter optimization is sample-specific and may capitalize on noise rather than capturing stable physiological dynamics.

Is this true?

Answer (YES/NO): NO